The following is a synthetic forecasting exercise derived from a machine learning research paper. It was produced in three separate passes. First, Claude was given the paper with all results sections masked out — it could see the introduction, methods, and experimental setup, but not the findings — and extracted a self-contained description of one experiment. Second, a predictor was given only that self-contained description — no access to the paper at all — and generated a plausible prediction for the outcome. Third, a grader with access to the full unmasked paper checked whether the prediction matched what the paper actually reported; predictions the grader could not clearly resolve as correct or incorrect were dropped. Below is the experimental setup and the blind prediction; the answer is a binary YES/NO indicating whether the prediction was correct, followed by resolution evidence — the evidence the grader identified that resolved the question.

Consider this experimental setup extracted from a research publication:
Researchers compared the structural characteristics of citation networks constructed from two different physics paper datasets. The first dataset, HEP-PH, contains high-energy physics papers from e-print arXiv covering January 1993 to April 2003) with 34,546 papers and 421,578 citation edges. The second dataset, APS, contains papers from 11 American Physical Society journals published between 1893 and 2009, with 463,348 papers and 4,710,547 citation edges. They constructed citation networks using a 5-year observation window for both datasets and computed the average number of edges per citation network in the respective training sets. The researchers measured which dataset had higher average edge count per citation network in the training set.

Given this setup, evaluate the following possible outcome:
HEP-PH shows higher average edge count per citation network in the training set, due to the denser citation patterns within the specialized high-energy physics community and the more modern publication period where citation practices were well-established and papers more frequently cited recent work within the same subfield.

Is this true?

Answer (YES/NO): NO